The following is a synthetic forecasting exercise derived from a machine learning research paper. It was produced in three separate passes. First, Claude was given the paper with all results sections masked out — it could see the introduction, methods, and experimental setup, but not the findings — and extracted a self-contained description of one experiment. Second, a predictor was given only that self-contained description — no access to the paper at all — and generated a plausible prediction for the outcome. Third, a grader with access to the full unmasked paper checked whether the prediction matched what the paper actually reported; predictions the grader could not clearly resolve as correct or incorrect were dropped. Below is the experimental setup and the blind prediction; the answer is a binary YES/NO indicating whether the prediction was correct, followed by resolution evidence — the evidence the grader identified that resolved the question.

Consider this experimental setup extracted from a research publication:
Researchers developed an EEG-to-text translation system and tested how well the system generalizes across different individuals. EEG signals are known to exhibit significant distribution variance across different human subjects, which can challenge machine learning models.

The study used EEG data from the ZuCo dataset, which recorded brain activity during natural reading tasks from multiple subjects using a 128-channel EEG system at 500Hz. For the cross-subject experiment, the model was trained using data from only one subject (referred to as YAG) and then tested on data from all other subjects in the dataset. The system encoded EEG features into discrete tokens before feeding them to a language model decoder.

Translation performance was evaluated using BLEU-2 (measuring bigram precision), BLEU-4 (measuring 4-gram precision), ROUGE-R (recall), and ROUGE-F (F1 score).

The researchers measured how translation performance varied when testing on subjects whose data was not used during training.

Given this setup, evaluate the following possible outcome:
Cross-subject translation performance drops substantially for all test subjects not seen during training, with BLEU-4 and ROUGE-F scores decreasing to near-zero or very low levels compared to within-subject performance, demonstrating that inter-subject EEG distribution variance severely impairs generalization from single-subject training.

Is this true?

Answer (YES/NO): NO